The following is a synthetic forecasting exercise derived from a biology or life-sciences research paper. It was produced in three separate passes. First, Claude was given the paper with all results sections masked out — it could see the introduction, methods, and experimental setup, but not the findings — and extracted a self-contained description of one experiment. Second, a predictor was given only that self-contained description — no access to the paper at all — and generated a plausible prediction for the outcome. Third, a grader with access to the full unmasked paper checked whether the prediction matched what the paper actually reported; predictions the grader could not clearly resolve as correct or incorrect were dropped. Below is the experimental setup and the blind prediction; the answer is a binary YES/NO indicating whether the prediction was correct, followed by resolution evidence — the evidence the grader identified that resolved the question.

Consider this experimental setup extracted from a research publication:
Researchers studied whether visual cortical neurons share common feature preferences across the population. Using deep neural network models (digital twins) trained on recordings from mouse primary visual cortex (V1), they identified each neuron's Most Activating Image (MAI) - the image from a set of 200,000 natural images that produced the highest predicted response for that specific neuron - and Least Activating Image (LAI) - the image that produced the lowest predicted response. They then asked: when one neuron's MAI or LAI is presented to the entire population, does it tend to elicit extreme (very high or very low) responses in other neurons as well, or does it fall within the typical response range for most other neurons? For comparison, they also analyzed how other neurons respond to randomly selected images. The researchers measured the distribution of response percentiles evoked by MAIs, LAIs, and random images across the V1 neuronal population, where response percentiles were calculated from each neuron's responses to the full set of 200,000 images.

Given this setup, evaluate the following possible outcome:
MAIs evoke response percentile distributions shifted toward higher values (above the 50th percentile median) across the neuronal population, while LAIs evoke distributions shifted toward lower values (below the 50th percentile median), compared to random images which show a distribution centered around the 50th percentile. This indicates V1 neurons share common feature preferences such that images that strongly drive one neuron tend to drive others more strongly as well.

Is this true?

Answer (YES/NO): NO